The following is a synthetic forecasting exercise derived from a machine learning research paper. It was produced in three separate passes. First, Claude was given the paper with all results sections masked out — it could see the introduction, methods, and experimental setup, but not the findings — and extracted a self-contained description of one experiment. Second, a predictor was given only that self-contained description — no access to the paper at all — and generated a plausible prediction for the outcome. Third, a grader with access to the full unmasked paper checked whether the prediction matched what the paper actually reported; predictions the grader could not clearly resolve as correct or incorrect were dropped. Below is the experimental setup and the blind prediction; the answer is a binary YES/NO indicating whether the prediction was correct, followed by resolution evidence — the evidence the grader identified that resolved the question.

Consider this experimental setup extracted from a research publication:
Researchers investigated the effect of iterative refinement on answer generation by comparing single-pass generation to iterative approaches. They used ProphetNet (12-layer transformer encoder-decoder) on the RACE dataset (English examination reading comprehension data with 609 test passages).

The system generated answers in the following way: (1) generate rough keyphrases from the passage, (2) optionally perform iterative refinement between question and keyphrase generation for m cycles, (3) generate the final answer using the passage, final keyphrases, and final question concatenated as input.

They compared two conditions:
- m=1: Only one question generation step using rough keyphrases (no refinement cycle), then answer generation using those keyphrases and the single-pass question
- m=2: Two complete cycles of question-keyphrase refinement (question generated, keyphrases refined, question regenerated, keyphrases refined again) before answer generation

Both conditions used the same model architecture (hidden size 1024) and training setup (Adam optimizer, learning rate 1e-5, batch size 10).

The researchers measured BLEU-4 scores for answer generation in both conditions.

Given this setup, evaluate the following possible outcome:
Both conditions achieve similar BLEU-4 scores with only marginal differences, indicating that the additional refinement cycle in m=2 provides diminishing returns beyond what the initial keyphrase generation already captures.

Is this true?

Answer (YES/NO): NO